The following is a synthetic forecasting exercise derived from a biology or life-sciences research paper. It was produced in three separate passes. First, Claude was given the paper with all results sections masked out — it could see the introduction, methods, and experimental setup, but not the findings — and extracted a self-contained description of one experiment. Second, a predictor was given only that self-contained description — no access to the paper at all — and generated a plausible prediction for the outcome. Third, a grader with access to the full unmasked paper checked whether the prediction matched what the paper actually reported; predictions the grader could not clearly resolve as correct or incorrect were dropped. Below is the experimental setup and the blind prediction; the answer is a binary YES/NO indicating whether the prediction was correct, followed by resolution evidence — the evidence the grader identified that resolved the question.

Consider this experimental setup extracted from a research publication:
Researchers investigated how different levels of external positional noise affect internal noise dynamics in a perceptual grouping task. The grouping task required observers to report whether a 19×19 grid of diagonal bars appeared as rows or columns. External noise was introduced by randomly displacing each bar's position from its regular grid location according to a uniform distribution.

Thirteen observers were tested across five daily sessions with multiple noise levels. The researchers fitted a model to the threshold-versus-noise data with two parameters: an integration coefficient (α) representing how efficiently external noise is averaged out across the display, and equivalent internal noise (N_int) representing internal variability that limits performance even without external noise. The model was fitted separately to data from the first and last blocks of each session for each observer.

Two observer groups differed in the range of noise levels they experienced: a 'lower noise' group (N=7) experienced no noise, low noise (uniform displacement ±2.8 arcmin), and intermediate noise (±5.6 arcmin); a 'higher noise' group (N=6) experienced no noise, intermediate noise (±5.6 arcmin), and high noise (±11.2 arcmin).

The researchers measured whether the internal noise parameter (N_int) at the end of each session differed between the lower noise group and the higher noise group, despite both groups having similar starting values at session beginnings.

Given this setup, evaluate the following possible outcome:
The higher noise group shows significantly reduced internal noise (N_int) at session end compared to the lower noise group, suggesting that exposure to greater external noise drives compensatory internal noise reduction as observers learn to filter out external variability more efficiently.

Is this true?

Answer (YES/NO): NO